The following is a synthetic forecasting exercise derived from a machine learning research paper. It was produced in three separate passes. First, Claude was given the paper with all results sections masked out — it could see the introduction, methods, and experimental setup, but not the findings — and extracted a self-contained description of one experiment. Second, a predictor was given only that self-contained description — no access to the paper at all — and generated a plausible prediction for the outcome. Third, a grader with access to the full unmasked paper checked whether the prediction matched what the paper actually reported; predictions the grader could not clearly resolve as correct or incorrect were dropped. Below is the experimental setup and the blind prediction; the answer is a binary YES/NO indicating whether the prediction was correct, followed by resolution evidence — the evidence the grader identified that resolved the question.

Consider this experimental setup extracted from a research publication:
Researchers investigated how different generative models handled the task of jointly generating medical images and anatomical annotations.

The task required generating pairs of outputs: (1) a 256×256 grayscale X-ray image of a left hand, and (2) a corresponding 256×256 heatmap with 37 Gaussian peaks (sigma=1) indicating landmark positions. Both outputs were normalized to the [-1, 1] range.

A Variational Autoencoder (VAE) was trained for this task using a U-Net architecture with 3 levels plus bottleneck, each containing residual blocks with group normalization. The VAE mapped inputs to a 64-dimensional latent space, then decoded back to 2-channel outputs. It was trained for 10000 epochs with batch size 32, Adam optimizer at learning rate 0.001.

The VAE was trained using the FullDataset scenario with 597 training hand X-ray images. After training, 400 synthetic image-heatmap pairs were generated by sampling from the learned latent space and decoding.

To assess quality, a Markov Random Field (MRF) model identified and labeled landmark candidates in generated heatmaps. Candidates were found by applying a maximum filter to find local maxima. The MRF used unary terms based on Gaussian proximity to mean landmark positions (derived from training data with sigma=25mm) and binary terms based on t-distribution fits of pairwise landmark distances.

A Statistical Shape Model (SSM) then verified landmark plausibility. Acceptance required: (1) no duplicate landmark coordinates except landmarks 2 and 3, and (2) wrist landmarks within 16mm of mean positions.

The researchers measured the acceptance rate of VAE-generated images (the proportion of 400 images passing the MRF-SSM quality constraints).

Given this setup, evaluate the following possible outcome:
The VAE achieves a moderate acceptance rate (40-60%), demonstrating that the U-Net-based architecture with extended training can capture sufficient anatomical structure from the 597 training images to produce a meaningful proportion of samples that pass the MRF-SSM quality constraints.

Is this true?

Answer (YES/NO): NO